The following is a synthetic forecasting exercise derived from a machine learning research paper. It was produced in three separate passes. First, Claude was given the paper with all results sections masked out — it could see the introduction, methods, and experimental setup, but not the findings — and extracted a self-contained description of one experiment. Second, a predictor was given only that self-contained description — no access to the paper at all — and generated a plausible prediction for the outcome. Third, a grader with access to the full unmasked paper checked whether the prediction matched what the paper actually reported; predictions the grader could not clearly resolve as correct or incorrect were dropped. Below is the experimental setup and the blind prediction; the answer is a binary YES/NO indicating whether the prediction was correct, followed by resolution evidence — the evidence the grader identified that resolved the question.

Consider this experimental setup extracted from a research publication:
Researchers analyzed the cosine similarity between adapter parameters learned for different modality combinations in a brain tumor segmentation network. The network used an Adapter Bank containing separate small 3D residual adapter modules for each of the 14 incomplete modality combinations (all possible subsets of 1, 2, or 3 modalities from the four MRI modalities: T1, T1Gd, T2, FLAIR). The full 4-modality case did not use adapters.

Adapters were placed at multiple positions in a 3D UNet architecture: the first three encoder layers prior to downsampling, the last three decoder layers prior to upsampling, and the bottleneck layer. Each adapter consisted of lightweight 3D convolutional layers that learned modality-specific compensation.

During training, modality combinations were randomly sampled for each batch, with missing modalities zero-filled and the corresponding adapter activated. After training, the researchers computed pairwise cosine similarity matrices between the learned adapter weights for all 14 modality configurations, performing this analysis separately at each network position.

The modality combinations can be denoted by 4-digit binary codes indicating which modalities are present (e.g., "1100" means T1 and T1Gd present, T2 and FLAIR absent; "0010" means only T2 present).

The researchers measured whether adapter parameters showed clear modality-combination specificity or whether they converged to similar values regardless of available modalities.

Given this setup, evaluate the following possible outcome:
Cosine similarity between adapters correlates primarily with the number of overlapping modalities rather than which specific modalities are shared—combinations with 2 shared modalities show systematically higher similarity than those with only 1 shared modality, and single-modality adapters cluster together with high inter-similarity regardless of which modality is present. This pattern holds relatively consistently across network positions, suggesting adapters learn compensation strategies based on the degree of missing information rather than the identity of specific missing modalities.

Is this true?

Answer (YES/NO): NO